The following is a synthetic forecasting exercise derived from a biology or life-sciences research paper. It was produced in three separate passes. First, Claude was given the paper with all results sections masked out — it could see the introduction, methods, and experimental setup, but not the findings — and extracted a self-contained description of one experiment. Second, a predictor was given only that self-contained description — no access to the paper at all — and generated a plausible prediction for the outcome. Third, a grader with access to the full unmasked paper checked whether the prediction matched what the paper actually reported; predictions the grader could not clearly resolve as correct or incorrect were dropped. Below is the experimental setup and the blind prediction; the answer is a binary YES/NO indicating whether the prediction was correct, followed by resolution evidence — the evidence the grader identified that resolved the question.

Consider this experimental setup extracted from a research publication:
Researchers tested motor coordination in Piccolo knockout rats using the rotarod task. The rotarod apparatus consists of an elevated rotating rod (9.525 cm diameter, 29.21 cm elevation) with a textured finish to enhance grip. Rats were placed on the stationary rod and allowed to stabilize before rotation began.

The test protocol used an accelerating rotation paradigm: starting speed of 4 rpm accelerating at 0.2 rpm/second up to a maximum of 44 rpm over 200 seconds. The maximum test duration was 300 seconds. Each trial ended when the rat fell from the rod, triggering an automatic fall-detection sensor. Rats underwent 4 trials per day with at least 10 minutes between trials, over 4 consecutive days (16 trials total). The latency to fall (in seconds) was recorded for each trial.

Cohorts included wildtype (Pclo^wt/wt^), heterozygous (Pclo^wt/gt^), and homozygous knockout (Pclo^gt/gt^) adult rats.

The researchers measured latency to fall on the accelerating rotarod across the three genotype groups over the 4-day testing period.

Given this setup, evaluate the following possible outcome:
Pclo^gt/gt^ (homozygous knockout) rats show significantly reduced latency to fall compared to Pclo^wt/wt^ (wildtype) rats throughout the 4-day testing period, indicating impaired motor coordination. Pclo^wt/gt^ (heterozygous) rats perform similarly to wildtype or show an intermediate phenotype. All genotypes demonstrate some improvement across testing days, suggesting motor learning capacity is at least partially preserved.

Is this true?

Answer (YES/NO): NO